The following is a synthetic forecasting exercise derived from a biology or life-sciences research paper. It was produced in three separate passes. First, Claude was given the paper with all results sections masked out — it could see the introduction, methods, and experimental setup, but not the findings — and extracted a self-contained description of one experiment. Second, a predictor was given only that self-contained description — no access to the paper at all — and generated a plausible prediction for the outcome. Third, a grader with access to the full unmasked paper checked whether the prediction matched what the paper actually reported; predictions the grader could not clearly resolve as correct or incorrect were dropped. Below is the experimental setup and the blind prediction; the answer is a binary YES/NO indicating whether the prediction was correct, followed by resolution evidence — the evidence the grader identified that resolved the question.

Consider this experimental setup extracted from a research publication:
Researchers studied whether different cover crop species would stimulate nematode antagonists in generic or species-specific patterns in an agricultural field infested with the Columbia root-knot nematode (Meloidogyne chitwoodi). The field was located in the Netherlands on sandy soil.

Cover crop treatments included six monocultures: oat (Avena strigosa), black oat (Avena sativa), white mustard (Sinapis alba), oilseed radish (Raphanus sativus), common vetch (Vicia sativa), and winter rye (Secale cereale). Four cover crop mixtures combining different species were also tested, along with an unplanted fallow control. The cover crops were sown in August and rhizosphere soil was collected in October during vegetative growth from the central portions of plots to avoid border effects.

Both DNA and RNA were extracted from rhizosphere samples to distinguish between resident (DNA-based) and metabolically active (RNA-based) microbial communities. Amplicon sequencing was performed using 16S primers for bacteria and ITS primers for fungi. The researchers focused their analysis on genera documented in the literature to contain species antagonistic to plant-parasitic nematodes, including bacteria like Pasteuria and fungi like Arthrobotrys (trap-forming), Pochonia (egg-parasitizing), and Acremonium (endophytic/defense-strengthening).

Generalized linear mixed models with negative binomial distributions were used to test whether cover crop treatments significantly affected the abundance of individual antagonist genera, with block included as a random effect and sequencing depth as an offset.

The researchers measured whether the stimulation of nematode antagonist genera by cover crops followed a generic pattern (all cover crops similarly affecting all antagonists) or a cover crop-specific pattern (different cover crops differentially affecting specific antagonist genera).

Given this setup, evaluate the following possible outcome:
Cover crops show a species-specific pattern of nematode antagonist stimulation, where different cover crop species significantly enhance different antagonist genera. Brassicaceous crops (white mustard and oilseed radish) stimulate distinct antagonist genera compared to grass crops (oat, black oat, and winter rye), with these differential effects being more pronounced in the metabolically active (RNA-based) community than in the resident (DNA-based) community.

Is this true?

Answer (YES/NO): NO